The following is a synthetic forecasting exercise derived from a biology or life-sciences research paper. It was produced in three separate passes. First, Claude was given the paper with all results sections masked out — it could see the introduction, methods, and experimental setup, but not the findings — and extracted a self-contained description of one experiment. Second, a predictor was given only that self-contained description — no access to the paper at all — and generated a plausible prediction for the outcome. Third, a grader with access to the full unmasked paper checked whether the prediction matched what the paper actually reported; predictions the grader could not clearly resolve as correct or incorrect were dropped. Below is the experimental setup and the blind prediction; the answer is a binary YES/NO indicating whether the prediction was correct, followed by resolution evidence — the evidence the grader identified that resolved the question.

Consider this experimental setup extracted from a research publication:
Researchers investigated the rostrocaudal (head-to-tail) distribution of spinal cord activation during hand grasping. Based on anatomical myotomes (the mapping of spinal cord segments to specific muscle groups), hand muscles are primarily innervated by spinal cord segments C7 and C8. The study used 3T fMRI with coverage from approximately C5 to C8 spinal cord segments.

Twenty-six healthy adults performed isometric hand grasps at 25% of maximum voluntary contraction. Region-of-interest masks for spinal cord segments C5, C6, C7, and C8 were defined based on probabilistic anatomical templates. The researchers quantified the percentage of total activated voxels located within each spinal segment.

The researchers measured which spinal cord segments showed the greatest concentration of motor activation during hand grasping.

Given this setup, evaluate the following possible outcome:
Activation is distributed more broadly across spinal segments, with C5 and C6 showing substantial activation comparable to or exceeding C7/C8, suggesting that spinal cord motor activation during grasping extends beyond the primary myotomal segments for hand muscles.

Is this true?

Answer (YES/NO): NO